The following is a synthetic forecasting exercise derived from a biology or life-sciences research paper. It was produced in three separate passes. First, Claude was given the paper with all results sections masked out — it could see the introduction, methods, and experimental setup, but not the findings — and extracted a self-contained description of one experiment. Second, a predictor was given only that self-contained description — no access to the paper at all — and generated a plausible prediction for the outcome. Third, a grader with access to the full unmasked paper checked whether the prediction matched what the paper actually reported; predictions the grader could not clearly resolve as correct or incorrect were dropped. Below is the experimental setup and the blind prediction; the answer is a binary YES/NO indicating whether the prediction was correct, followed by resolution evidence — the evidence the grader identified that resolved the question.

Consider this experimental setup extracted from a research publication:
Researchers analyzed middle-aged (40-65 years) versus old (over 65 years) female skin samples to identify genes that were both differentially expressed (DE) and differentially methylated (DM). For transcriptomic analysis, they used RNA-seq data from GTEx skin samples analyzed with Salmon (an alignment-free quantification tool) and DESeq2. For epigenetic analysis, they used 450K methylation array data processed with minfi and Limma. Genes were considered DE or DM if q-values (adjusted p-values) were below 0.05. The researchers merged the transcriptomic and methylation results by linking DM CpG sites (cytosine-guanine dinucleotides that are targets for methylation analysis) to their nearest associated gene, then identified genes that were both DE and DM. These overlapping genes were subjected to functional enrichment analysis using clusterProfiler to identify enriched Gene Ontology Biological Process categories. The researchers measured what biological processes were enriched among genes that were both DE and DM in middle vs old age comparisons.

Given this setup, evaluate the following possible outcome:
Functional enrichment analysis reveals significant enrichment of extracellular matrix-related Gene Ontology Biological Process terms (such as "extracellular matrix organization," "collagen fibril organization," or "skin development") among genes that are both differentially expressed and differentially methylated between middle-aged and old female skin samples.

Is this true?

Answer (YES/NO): NO